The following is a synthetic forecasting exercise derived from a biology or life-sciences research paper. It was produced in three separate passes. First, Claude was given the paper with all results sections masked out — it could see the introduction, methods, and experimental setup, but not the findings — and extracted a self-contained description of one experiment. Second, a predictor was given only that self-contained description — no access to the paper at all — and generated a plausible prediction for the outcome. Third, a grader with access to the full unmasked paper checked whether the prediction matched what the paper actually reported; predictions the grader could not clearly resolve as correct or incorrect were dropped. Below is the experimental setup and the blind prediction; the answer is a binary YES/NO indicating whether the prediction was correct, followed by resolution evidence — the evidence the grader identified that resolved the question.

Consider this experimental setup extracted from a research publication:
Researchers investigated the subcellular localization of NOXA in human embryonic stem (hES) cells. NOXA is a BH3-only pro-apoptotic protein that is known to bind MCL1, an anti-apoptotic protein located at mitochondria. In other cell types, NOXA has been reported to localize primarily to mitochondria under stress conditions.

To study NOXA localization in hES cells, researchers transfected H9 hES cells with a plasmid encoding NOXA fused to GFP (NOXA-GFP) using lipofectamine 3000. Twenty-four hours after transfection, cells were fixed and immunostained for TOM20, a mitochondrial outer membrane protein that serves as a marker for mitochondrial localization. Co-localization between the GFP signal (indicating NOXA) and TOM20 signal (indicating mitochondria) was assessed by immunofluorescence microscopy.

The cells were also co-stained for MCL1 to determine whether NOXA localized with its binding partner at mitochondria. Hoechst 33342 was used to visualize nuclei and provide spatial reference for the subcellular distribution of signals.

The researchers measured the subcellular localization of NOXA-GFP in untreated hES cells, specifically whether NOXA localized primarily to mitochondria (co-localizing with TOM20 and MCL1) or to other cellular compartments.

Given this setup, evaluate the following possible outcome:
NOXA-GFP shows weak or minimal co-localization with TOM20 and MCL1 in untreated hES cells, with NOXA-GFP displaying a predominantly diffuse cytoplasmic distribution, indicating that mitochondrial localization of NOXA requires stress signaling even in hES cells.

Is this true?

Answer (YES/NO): NO